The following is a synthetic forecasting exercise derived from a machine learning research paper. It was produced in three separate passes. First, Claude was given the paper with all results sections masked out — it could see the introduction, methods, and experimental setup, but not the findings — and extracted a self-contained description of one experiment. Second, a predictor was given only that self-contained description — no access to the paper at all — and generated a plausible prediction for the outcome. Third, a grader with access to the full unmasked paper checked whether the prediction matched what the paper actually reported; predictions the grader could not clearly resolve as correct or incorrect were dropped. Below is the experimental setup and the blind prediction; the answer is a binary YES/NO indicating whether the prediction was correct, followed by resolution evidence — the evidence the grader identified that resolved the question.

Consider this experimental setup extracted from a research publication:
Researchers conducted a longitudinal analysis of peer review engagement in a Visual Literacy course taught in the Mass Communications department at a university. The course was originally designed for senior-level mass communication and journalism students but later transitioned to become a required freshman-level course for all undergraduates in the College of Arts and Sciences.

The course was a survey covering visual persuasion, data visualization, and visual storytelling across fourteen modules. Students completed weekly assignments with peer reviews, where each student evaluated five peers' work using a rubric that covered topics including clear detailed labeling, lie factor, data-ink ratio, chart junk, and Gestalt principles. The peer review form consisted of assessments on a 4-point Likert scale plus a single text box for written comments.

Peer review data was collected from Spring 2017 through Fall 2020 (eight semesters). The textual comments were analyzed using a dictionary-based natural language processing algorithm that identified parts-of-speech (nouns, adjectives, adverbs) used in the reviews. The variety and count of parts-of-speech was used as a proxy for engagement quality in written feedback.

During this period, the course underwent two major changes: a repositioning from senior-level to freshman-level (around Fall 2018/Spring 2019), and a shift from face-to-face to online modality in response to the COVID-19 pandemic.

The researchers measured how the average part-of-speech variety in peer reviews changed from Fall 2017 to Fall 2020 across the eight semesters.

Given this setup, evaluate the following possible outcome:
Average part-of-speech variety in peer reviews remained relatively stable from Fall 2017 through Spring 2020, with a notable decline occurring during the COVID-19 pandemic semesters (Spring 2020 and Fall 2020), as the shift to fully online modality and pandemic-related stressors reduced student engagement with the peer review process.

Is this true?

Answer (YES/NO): NO